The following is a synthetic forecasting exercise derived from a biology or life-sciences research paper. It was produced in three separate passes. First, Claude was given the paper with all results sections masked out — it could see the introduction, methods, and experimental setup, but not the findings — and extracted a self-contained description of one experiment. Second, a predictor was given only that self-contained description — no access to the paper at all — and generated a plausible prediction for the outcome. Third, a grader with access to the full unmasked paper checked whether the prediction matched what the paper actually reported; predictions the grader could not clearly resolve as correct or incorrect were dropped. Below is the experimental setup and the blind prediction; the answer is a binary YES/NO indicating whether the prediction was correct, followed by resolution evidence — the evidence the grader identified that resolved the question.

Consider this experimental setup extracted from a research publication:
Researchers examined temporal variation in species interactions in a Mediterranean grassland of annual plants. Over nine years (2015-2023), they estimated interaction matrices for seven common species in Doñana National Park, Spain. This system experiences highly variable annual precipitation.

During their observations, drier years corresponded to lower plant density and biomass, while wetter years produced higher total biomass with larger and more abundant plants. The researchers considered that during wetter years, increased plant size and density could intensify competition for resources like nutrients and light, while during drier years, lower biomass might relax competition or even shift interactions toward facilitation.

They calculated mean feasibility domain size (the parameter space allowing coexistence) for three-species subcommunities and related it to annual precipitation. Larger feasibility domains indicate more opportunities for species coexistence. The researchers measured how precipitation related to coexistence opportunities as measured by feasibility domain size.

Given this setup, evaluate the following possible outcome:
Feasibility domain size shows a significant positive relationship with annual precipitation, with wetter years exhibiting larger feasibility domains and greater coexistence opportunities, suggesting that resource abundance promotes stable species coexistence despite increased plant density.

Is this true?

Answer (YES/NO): NO